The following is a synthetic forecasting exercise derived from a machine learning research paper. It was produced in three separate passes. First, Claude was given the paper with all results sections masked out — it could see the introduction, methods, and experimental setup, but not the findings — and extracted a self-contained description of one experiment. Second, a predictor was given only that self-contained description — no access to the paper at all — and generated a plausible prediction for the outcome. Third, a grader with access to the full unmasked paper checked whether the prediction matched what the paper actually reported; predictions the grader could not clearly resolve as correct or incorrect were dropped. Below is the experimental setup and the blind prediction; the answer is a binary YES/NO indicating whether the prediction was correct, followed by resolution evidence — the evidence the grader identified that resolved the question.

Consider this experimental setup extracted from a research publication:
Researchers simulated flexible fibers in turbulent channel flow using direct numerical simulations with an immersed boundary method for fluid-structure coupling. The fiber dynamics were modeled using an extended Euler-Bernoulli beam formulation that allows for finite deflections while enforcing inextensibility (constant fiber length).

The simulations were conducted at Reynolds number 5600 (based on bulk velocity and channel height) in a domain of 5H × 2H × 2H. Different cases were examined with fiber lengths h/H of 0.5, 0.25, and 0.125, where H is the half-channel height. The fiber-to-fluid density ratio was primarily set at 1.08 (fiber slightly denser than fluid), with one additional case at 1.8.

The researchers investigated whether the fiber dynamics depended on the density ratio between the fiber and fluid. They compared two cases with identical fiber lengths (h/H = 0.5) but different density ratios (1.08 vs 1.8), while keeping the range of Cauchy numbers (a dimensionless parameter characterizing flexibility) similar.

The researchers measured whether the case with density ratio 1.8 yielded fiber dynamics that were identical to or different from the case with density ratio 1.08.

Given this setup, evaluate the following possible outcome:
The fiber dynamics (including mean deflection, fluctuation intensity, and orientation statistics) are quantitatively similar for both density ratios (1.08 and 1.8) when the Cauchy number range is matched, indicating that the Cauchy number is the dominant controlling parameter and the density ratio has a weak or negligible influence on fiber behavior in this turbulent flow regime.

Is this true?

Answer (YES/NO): YES